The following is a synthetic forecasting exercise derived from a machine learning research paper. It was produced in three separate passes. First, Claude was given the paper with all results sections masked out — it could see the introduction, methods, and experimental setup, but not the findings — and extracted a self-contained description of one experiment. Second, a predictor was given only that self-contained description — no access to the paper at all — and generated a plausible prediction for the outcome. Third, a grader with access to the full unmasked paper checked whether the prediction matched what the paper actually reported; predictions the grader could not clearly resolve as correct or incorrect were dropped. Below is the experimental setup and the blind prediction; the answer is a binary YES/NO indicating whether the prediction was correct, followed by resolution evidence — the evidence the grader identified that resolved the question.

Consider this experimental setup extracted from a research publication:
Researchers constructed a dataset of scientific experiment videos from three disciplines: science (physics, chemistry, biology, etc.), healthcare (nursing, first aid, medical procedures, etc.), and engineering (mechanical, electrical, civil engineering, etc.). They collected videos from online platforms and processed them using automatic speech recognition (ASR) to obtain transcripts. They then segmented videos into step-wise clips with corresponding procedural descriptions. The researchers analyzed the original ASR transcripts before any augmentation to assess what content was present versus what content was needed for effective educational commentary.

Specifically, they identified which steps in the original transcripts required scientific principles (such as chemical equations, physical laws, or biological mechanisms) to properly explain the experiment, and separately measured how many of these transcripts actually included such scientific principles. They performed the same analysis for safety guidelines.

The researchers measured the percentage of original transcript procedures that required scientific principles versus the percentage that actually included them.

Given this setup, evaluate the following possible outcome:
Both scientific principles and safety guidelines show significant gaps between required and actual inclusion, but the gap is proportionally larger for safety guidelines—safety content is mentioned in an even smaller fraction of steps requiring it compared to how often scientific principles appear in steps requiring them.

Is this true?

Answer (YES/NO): YES